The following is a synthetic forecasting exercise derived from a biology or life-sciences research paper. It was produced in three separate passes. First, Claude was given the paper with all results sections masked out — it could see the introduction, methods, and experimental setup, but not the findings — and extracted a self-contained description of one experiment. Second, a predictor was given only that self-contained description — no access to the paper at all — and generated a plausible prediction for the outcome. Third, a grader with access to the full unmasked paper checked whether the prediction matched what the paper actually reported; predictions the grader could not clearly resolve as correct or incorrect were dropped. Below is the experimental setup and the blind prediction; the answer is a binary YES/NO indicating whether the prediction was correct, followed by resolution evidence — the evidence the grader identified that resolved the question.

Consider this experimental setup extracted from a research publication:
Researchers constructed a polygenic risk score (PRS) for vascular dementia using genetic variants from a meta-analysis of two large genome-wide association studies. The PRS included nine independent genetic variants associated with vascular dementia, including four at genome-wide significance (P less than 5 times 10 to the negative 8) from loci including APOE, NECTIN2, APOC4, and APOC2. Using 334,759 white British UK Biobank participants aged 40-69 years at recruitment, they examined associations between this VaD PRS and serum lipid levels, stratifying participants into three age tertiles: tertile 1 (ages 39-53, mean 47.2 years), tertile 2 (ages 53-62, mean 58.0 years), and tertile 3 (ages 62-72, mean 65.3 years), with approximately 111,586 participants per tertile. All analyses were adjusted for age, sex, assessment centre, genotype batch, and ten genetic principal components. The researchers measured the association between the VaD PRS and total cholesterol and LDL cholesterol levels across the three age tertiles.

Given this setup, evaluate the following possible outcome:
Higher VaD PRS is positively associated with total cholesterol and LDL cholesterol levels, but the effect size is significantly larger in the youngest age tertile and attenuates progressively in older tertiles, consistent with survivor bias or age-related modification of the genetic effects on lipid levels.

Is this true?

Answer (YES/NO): NO